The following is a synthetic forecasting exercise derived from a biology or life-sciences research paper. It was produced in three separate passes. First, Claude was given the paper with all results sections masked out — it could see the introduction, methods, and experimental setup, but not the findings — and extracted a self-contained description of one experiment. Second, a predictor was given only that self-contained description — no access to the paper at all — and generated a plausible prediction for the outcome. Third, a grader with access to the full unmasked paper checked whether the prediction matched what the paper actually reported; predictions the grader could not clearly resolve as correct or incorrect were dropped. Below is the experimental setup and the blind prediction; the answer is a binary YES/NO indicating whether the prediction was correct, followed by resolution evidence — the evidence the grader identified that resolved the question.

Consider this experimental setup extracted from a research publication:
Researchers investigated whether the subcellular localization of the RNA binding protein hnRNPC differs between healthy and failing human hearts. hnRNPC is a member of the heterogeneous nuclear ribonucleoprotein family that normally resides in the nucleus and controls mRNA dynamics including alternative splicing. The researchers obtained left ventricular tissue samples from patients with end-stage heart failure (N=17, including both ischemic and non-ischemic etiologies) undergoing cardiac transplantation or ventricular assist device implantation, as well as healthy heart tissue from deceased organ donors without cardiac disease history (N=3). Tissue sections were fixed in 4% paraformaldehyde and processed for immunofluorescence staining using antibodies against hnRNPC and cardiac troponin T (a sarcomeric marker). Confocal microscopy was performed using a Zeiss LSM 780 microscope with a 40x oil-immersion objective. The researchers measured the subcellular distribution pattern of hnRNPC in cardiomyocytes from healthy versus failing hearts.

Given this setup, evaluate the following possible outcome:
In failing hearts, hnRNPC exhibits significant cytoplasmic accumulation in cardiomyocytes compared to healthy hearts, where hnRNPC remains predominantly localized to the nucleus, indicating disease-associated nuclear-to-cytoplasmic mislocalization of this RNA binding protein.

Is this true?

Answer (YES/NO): YES